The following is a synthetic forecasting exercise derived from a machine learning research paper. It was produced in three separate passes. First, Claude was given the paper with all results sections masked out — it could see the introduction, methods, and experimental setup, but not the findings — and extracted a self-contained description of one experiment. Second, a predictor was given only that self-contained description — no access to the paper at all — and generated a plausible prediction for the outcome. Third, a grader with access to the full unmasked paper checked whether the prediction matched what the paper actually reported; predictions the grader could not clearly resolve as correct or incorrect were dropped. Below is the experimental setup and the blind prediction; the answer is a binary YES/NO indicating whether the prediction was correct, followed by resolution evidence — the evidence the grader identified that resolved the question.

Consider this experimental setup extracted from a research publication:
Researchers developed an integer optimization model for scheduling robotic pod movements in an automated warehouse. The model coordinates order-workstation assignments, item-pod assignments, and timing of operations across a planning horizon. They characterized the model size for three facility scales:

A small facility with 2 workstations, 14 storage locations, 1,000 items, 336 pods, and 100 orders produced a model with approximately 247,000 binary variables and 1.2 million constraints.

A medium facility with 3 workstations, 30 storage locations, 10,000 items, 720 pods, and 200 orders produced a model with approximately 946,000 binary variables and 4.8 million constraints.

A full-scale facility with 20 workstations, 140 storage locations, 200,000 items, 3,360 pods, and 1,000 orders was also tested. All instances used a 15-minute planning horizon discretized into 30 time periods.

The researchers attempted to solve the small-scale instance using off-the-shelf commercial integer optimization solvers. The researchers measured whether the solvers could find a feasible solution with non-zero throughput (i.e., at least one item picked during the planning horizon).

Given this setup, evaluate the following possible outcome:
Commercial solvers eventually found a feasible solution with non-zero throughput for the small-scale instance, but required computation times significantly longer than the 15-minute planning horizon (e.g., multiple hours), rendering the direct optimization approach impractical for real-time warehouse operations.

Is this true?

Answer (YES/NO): NO